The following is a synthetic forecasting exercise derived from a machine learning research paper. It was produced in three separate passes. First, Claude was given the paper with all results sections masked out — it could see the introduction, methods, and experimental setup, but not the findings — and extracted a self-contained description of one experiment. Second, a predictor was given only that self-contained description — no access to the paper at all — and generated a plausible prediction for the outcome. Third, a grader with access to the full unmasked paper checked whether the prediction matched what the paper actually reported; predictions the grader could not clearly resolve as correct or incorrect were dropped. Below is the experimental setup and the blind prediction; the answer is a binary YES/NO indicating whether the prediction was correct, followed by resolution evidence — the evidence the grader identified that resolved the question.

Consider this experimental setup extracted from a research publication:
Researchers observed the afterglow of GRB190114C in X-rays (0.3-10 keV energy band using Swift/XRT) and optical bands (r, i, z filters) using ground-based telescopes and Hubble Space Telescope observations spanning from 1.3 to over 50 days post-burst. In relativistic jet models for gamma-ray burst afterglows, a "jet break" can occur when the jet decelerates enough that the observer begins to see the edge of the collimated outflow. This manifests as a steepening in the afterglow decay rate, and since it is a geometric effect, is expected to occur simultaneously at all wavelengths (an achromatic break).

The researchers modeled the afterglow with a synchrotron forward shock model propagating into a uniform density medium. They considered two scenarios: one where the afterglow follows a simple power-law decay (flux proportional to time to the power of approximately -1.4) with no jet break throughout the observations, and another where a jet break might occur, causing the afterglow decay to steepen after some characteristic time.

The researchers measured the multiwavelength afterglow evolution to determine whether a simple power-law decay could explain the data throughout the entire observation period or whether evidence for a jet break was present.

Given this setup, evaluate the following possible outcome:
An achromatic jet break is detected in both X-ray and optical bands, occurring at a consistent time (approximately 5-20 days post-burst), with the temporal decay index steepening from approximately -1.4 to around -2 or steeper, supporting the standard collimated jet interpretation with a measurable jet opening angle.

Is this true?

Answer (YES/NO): NO